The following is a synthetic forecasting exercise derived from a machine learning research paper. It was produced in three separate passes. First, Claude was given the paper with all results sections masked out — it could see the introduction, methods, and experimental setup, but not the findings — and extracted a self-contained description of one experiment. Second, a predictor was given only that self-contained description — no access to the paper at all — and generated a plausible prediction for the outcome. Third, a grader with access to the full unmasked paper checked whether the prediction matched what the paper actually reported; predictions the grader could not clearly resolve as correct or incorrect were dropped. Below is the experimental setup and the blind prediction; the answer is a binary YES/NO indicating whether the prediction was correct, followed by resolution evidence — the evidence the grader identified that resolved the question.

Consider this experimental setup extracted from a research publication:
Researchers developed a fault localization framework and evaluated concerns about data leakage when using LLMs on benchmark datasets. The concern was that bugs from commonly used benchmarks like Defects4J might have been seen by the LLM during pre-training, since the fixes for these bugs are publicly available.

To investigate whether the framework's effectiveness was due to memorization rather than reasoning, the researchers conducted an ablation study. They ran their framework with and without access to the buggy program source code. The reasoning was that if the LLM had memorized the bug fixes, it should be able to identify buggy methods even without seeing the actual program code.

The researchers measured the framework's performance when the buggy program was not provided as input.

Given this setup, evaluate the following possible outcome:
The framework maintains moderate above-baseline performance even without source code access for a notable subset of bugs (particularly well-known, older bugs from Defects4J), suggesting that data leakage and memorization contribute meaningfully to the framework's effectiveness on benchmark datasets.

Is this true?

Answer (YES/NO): NO